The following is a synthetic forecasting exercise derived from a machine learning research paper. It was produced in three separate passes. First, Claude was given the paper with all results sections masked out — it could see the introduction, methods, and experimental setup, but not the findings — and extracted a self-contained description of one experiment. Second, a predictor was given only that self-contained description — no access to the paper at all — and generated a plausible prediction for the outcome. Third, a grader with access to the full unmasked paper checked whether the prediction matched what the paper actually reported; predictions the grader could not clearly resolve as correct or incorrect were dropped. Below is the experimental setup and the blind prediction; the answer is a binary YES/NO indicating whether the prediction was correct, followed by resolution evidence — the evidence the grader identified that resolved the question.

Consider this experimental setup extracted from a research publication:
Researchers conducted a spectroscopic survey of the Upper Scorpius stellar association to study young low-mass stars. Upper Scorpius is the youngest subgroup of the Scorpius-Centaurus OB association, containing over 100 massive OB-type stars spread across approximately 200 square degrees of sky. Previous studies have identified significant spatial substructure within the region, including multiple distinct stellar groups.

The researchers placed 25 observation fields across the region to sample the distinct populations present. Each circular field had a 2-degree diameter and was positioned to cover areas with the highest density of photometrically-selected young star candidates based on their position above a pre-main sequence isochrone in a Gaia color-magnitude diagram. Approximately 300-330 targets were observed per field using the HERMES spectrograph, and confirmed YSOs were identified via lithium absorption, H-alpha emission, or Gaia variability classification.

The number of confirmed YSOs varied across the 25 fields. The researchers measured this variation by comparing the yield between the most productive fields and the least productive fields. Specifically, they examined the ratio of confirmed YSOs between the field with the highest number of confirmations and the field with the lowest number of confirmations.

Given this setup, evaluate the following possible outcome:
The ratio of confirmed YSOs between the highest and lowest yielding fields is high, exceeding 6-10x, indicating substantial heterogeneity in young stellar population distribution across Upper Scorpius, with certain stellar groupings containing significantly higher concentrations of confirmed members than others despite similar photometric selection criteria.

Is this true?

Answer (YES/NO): NO